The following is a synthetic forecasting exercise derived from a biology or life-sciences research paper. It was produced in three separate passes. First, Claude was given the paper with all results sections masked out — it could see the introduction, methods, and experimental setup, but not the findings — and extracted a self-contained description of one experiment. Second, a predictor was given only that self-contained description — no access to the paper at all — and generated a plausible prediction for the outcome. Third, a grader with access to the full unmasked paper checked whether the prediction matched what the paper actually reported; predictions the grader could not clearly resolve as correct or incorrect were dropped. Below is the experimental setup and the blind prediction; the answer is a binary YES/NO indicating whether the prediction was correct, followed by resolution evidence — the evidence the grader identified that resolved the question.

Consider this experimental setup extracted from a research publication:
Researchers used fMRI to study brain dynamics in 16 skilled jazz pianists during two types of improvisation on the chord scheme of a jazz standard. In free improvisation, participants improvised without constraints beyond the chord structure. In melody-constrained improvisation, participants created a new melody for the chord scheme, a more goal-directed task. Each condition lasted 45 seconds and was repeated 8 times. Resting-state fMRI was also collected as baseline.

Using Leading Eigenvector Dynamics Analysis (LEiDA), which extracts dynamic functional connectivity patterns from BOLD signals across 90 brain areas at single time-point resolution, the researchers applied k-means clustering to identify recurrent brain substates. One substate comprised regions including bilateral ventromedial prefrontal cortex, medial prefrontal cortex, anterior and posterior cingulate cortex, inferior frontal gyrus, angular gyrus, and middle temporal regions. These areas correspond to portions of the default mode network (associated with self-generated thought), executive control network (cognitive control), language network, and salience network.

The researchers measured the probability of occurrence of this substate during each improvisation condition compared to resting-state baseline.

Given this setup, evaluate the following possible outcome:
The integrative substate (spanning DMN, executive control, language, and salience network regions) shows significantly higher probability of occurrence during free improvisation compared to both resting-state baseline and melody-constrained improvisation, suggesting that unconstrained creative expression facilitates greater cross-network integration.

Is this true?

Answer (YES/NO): YES